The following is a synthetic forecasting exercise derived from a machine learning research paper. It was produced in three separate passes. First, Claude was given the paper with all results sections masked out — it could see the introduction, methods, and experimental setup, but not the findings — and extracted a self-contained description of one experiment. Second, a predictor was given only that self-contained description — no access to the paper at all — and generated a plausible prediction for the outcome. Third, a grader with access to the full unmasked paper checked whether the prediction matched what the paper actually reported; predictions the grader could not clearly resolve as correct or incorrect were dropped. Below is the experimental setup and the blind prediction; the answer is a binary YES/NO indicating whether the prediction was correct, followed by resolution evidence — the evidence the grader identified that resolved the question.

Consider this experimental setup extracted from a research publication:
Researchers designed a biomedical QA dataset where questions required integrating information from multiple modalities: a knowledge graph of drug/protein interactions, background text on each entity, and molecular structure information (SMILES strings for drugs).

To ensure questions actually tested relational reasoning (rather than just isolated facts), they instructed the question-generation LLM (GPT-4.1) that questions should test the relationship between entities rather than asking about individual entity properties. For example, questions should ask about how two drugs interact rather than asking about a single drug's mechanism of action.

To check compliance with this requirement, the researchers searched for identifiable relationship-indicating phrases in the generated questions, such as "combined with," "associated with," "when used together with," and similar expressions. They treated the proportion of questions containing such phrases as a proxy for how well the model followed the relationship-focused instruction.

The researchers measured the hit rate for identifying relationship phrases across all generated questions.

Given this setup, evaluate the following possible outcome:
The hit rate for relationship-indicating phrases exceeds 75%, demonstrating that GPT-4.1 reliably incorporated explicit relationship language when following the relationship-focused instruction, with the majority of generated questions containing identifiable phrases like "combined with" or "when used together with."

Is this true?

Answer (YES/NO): NO